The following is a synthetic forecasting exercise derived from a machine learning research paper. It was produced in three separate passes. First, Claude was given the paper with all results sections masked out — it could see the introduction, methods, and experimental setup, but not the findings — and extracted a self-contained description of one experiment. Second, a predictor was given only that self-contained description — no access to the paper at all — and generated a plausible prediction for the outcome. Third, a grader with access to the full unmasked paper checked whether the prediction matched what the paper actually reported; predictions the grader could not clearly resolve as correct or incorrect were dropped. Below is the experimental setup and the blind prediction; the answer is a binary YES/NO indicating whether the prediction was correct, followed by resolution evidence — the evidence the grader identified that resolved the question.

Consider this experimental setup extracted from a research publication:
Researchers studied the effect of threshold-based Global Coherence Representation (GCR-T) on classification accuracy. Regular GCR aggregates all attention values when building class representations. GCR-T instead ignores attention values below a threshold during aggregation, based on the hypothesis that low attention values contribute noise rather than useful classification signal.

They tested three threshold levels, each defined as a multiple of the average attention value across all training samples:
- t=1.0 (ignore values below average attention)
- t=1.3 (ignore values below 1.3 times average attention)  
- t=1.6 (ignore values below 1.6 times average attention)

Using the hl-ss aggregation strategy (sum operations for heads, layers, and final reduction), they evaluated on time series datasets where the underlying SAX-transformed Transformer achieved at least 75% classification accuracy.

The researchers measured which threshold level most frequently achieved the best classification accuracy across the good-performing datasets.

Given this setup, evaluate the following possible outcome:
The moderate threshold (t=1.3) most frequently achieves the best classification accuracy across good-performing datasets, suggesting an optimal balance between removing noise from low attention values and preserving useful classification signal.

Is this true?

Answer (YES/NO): YES